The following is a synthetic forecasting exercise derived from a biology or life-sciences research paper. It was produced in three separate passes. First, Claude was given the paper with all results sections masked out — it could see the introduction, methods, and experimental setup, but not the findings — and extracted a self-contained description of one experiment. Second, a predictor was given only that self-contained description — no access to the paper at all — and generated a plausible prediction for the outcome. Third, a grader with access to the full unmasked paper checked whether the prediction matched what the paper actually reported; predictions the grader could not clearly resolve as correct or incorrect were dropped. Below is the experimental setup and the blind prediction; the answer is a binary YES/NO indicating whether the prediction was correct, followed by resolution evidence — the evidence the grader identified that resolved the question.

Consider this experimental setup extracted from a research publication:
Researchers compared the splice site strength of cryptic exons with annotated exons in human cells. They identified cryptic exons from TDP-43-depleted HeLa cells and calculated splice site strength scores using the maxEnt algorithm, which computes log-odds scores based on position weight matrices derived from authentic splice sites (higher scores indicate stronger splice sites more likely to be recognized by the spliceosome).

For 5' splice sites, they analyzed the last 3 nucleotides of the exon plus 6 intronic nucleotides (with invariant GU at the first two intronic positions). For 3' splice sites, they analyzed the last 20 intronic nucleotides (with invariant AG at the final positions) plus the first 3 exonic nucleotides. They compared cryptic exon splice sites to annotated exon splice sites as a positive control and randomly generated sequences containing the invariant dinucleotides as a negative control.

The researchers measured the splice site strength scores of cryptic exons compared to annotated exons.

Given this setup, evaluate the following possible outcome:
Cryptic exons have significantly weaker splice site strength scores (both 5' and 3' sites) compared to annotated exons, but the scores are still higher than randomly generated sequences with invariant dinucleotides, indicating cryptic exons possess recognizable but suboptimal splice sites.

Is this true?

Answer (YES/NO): YES